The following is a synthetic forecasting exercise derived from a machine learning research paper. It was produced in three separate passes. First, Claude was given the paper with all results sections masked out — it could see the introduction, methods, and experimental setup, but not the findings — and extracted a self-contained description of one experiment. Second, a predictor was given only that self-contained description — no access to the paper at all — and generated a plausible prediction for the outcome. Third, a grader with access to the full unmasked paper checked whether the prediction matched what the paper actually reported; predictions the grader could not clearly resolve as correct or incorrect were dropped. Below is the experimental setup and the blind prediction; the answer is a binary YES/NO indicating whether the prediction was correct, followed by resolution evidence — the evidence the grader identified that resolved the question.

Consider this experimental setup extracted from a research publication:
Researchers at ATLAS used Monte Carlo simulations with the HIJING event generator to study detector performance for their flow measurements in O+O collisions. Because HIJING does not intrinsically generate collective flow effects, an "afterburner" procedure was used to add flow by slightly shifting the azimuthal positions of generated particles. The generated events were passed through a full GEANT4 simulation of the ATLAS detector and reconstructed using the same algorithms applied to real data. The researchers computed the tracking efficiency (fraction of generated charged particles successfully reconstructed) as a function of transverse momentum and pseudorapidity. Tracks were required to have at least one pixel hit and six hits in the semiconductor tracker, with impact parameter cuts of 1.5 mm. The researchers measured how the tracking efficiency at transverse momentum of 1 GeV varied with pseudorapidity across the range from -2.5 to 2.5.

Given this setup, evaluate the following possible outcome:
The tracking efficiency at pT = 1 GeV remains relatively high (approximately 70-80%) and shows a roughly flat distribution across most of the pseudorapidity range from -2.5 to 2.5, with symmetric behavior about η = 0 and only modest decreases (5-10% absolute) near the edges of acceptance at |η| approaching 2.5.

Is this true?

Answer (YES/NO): NO